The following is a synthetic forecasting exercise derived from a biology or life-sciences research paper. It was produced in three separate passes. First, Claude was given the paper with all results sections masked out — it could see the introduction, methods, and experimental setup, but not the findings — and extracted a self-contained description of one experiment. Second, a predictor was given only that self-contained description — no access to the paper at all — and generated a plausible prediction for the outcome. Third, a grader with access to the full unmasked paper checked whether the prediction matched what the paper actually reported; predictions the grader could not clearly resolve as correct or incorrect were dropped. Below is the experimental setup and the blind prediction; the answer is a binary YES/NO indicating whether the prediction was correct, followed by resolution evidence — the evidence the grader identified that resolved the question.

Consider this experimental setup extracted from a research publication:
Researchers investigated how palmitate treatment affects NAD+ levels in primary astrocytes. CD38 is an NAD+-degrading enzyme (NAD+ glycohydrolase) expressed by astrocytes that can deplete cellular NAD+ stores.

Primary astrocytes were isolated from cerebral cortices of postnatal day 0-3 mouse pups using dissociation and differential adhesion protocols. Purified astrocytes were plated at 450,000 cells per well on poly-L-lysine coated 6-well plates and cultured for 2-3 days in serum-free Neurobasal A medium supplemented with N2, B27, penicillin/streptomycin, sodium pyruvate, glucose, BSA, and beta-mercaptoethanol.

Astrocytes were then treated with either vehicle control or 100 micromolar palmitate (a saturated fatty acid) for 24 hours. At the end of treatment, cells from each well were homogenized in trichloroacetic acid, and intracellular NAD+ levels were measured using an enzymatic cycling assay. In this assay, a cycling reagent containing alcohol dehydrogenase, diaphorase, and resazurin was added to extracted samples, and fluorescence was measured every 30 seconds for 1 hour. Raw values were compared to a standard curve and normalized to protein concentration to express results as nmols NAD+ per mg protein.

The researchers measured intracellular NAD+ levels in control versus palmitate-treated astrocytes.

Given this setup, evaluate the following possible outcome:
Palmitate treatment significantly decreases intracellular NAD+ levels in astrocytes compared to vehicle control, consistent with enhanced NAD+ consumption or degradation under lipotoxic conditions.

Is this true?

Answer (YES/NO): YES